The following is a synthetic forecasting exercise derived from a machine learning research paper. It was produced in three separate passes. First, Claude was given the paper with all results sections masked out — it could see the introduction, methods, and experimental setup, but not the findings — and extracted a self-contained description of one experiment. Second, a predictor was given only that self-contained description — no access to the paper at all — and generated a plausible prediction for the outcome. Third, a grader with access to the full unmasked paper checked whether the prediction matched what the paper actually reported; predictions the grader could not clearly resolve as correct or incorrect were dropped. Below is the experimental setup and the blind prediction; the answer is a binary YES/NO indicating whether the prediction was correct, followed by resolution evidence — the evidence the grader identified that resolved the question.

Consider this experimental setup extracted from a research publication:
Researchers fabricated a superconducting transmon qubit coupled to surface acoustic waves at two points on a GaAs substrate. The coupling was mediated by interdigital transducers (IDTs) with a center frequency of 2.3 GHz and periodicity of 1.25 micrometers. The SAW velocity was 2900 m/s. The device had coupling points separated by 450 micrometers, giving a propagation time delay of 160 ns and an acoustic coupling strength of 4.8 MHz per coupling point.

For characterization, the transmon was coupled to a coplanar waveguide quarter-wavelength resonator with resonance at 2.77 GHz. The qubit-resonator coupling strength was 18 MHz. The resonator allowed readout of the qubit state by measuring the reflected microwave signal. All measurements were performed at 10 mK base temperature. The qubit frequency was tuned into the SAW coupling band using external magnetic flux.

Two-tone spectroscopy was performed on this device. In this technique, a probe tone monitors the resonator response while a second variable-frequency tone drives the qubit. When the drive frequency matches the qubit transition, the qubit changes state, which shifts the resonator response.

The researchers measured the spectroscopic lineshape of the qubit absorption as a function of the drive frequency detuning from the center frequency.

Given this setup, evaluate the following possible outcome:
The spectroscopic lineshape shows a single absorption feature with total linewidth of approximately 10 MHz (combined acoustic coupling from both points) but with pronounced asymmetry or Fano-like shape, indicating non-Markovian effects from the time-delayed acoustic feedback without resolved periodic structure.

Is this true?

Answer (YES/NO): NO